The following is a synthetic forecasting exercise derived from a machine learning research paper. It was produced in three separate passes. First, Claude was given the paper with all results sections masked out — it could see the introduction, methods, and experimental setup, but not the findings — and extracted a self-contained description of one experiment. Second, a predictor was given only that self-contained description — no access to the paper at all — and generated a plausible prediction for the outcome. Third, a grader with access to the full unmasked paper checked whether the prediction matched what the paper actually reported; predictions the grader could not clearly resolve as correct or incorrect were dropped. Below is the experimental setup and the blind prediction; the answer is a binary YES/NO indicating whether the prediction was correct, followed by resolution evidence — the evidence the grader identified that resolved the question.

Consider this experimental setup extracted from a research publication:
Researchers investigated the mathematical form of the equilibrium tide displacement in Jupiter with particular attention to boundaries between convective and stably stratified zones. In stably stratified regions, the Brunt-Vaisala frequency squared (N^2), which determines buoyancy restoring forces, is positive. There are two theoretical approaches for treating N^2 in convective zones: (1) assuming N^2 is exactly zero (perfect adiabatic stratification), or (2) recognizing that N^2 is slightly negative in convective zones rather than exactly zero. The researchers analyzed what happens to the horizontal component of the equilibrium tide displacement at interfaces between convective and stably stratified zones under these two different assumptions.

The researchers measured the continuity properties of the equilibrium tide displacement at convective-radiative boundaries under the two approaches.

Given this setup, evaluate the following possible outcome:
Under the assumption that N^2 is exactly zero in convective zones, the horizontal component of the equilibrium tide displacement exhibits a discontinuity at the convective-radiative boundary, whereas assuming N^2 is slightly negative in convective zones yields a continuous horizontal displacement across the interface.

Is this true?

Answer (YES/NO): YES